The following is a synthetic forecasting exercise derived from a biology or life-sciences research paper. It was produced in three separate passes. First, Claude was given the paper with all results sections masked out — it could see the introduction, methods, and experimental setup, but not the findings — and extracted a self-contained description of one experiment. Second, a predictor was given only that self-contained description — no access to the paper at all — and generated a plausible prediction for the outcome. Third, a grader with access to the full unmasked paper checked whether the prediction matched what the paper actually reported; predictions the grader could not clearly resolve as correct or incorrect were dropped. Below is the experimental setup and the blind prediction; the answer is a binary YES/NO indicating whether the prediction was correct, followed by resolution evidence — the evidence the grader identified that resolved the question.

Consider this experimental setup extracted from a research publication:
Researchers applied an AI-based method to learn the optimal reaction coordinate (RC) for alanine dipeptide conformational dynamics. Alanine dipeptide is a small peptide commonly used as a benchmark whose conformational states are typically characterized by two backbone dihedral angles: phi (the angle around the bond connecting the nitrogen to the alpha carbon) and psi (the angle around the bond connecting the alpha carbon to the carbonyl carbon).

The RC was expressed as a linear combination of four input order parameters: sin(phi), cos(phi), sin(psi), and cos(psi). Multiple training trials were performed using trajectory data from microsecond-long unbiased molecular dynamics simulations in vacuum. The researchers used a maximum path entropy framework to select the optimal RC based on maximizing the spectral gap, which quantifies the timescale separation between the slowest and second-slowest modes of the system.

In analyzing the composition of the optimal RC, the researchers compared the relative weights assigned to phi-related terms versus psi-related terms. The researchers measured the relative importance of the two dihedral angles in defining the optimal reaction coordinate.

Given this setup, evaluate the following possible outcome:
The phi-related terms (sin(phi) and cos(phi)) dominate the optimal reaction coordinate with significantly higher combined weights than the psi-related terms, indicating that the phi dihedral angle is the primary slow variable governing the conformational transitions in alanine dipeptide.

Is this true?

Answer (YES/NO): YES